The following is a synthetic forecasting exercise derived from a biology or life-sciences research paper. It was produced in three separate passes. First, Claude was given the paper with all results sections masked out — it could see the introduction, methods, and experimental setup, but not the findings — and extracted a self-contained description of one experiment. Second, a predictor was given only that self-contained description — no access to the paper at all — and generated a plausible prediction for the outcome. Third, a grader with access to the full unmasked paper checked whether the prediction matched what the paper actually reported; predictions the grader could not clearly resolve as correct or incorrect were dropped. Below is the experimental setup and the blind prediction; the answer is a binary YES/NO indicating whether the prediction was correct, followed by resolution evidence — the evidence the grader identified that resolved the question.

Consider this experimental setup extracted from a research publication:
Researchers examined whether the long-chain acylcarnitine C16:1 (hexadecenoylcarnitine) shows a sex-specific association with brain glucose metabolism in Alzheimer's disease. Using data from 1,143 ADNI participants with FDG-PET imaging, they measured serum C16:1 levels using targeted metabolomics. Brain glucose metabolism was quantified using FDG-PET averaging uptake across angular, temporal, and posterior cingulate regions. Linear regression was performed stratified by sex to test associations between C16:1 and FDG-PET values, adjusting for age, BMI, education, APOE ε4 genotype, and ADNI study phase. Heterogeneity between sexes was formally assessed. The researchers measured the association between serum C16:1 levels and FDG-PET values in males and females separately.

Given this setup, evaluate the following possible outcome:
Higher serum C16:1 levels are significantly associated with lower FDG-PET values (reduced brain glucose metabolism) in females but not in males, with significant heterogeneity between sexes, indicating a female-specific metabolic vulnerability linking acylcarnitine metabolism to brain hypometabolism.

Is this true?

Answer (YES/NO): NO